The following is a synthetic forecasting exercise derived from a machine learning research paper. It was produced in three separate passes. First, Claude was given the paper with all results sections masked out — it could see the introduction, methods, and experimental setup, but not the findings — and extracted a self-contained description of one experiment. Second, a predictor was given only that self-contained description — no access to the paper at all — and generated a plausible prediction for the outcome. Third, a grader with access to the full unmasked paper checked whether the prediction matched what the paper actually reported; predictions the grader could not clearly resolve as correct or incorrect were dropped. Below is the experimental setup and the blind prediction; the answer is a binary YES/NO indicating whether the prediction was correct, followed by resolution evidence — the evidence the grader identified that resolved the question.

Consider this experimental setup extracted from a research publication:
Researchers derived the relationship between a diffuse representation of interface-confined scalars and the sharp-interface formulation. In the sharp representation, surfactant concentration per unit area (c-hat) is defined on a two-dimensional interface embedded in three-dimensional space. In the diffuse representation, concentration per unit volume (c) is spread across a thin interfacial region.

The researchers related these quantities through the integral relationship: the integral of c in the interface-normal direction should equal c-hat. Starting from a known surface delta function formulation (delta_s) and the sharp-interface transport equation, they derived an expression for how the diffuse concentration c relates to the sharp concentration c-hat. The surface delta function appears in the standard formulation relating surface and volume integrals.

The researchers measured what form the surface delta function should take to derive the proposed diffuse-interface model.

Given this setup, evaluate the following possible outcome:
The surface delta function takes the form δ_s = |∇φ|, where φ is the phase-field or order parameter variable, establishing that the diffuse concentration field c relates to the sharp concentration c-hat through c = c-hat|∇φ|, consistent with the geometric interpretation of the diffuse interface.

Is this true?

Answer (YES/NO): YES